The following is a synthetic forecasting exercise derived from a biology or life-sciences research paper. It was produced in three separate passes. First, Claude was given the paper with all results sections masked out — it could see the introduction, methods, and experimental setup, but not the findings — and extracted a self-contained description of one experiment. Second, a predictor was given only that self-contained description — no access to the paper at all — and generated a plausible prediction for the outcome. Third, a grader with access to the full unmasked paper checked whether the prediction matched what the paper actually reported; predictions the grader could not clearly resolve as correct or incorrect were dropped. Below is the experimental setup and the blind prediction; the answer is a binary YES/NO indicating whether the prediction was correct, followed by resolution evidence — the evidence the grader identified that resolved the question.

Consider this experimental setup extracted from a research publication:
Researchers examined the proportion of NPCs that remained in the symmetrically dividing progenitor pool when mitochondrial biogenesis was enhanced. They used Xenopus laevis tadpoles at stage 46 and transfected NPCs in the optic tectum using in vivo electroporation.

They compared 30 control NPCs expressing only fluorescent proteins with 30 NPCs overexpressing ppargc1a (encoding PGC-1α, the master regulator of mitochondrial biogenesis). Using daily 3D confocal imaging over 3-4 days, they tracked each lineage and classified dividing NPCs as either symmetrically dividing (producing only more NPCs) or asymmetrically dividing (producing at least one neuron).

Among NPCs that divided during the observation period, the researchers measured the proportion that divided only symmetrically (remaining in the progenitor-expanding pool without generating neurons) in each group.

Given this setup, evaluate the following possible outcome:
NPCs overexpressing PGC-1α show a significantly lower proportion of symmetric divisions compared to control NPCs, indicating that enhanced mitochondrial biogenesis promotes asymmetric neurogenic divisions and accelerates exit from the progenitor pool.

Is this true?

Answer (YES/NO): YES